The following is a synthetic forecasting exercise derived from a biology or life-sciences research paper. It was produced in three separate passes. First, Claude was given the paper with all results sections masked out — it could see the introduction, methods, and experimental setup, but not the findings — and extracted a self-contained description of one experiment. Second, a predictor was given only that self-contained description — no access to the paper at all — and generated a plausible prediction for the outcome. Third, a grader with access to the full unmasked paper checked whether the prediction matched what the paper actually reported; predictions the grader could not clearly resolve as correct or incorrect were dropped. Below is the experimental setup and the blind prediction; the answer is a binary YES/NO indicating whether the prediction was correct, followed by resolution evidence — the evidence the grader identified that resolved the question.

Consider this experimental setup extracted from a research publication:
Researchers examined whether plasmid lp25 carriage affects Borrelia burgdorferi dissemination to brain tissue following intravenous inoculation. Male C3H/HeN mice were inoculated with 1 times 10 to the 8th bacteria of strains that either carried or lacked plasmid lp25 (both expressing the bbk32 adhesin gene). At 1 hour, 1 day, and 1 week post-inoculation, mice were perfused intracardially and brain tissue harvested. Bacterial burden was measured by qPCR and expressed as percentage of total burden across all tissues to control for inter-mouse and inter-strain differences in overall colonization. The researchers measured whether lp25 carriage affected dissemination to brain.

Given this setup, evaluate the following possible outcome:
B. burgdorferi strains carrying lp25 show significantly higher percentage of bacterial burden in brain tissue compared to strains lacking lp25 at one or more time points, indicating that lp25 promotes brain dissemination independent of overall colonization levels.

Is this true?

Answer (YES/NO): YES